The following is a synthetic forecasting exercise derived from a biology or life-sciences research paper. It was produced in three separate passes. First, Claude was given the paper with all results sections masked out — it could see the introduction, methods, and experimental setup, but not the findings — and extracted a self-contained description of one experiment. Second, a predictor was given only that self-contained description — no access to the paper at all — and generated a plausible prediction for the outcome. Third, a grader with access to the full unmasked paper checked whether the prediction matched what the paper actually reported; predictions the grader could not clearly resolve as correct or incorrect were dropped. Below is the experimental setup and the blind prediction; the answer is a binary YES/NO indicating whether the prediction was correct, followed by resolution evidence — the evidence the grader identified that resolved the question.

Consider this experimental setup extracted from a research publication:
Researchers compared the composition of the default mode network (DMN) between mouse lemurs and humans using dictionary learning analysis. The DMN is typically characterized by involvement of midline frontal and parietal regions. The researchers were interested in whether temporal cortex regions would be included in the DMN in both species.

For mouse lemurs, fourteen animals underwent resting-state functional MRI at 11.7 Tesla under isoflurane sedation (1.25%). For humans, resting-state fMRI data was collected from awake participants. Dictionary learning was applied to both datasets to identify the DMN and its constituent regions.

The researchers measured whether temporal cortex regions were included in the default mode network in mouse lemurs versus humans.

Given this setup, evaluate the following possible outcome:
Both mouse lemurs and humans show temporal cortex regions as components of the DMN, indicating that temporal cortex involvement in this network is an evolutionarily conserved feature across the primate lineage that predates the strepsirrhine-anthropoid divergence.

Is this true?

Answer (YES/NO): NO